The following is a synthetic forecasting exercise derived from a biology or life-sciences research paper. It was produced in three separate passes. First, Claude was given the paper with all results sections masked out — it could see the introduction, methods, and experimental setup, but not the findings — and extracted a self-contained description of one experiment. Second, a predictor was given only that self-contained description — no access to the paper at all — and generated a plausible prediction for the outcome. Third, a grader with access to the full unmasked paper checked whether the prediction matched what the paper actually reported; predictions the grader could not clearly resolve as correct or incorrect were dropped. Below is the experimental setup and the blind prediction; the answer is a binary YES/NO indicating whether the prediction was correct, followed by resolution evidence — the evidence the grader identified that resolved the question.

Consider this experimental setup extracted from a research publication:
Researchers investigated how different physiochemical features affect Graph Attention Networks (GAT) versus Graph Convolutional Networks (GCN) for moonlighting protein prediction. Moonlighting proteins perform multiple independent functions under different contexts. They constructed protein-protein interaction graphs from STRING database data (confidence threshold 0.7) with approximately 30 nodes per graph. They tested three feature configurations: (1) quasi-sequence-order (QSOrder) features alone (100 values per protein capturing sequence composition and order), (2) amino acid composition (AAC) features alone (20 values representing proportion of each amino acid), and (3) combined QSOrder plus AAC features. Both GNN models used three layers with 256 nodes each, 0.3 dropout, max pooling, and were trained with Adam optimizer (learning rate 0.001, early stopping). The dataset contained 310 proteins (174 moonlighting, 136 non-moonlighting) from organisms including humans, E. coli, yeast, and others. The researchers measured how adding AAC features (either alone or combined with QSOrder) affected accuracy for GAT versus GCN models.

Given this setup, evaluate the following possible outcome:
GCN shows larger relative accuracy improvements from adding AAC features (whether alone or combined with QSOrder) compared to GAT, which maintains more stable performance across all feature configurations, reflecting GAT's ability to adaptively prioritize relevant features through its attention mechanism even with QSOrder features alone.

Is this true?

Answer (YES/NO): NO